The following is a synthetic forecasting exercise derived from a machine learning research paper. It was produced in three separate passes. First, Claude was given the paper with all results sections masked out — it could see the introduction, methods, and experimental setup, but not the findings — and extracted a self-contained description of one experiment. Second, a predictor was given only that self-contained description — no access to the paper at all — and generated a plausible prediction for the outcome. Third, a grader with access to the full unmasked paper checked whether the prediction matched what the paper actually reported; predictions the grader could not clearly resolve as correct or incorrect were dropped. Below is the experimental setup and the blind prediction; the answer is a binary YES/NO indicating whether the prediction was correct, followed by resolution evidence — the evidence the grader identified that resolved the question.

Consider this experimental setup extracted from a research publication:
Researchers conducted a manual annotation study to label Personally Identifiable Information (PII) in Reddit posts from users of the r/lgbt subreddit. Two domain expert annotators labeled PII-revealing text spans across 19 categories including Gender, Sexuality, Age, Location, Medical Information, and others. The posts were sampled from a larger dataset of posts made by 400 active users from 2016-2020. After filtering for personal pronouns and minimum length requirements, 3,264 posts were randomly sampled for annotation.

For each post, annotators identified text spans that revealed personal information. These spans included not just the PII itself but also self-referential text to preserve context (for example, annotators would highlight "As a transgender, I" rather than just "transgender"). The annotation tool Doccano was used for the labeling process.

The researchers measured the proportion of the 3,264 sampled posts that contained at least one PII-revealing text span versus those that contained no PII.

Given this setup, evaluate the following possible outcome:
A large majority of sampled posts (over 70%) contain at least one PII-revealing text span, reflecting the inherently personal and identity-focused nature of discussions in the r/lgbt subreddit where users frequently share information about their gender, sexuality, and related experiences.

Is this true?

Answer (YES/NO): NO